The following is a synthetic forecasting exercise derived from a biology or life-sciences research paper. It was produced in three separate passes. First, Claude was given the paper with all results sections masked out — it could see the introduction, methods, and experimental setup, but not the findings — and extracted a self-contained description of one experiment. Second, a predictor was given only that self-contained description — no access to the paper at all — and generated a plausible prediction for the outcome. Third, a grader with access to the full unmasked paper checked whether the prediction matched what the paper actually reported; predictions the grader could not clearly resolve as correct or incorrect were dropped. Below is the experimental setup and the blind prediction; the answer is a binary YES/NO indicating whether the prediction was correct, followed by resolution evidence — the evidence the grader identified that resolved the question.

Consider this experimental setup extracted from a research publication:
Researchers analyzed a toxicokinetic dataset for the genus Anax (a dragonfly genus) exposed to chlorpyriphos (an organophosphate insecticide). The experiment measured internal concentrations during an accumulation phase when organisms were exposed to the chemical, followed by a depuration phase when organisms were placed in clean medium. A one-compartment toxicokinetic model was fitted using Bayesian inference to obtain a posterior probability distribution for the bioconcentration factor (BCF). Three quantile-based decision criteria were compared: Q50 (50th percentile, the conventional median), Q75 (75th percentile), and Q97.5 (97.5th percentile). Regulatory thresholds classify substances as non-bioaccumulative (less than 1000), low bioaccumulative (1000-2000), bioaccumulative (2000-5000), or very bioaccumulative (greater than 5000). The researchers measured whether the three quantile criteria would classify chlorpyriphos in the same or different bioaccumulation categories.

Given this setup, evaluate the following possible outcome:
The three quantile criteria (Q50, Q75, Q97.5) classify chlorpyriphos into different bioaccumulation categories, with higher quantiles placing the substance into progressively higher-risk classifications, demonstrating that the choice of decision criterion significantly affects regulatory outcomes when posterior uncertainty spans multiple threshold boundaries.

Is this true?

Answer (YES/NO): NO